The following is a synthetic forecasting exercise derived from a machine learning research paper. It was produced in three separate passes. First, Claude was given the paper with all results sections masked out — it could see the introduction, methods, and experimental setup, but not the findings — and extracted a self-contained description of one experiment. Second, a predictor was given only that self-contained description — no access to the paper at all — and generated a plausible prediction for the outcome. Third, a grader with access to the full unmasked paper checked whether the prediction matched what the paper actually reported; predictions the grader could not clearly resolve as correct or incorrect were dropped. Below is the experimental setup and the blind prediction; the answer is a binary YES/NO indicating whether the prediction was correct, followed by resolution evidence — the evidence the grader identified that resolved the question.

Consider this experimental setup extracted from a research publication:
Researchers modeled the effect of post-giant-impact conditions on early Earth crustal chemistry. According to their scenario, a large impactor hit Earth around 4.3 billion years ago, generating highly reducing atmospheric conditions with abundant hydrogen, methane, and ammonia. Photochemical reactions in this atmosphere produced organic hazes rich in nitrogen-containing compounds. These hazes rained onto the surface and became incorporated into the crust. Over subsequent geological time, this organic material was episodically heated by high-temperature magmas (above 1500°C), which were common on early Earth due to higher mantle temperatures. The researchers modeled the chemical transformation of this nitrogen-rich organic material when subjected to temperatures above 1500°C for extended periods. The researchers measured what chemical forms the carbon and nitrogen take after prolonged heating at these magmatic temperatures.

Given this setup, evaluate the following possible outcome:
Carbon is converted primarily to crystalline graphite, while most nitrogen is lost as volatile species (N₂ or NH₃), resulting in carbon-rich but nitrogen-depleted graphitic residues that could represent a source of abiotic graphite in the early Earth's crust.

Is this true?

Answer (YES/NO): NO